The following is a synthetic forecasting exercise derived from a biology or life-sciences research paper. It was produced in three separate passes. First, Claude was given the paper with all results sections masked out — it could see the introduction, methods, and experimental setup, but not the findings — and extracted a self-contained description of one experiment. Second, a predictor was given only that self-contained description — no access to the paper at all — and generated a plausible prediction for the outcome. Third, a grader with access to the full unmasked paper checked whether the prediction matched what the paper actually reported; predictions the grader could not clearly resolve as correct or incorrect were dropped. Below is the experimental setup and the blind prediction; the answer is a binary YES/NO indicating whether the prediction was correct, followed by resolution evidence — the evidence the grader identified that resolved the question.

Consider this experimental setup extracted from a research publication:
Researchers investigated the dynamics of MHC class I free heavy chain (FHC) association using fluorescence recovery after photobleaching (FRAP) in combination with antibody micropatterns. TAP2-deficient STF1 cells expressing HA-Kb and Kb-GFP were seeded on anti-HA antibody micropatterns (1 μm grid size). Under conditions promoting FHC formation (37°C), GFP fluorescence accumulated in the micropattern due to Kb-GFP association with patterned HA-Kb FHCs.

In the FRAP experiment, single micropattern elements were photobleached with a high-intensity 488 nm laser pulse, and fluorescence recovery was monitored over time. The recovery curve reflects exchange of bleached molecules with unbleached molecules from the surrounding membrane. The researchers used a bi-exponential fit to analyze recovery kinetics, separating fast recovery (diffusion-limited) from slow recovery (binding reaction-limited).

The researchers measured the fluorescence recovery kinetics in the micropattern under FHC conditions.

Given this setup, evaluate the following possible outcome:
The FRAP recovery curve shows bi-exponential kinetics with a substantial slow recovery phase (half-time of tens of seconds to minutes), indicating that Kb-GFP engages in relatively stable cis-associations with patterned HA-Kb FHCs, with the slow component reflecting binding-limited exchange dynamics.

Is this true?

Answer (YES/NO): YES